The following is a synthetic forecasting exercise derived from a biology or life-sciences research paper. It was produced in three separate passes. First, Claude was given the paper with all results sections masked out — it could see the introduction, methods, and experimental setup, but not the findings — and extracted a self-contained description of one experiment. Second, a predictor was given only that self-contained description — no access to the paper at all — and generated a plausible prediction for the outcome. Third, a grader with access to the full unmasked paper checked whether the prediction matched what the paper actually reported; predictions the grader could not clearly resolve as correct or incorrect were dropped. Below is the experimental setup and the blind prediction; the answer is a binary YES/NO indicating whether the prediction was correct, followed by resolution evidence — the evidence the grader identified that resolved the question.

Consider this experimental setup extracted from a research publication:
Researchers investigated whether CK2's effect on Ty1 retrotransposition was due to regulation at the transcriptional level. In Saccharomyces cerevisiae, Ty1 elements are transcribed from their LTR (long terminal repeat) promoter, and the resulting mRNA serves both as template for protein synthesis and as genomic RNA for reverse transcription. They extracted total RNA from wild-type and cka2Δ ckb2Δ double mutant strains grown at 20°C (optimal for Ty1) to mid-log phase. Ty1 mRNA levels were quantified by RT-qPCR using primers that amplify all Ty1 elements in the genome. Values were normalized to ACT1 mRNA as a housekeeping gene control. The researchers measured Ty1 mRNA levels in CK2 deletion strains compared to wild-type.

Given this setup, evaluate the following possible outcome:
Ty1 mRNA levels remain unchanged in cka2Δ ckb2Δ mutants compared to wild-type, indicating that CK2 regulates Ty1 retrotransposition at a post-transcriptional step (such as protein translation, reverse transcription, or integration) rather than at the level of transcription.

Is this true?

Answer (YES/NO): NO